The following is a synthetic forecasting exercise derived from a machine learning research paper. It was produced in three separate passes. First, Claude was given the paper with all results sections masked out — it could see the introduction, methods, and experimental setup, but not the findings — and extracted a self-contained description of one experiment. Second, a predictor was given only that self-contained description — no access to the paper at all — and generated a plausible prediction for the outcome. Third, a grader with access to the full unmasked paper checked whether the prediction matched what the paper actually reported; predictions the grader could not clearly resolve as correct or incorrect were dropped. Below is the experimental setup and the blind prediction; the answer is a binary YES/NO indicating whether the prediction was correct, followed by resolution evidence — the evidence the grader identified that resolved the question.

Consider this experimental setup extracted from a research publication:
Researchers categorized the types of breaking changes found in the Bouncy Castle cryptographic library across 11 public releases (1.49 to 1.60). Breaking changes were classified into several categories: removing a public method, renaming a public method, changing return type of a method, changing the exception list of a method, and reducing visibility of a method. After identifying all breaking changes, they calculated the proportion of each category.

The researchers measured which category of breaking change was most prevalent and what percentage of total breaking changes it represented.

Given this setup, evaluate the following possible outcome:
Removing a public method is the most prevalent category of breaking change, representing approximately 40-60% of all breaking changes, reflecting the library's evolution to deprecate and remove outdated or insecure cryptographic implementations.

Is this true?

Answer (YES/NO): NO